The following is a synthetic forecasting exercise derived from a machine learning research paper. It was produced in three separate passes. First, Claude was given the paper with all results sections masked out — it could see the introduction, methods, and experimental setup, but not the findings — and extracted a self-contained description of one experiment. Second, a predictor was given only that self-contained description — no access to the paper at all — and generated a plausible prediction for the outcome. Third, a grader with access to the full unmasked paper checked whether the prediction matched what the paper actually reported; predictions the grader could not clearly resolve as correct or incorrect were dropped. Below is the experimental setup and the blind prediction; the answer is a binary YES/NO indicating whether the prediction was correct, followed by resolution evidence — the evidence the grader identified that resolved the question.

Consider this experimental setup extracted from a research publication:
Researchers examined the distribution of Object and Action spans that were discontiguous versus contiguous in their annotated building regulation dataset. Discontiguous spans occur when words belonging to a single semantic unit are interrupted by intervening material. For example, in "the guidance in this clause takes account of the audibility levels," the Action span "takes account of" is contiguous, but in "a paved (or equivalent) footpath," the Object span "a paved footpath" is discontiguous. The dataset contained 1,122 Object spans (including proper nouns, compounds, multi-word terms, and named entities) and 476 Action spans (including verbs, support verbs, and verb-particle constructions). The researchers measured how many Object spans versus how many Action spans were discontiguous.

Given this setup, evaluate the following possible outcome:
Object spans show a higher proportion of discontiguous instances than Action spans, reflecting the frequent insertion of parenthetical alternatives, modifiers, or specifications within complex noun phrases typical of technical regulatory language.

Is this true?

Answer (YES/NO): YES